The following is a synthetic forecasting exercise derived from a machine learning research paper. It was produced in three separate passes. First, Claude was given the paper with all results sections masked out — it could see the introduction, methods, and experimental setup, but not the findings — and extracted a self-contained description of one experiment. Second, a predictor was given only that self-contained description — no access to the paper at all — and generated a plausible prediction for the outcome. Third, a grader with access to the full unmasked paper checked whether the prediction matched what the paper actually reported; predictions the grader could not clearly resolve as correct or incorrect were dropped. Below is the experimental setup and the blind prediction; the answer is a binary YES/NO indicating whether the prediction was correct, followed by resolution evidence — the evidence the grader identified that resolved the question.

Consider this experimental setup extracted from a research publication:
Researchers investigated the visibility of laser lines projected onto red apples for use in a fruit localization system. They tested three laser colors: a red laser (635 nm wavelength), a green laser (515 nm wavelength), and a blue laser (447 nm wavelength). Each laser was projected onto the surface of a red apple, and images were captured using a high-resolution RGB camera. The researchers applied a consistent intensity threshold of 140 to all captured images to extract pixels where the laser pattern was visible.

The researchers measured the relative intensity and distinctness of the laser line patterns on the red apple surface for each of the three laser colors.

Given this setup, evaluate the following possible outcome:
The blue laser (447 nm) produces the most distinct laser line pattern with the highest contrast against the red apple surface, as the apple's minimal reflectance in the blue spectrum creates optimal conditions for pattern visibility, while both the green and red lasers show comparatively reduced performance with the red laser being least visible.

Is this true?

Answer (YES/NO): NO